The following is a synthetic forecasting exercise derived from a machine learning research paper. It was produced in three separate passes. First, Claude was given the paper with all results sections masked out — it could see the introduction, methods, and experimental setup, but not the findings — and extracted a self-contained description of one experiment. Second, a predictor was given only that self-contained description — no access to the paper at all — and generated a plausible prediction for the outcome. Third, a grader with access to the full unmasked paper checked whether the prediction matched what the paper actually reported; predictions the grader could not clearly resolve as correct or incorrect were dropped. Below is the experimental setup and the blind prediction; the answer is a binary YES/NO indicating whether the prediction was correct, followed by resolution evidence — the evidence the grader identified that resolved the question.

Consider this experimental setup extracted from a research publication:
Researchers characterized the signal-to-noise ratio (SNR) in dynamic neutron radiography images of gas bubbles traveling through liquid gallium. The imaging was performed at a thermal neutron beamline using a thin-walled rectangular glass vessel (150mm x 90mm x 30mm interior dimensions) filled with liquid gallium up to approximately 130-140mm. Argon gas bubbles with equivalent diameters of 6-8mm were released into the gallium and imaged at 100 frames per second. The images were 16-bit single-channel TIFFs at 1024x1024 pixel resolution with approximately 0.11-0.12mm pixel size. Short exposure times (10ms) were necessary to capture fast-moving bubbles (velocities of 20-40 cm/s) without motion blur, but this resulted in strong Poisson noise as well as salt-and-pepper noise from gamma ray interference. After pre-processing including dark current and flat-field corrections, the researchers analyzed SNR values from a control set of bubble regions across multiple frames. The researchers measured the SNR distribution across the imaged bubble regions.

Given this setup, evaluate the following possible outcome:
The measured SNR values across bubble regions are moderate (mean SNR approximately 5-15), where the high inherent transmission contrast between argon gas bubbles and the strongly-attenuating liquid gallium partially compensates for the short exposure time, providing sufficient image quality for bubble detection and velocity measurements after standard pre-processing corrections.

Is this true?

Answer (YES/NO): NO